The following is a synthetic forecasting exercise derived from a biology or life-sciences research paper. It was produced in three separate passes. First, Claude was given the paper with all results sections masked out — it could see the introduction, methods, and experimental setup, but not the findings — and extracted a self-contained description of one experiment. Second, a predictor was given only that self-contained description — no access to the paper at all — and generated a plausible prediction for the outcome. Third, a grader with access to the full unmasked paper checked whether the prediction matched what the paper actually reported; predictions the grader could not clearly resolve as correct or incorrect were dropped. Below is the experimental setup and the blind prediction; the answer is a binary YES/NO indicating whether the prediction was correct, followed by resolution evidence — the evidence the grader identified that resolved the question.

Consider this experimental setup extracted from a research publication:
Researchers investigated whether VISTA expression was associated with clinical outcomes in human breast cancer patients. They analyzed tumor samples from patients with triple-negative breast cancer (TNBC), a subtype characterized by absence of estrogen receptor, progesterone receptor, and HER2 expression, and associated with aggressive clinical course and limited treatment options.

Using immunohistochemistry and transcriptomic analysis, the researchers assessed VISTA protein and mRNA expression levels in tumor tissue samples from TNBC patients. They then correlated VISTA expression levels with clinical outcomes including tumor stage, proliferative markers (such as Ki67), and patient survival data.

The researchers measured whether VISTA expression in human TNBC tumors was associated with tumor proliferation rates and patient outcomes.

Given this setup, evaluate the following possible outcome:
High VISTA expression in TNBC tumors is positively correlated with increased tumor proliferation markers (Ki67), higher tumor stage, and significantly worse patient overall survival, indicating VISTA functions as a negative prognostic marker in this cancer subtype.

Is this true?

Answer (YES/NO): NO